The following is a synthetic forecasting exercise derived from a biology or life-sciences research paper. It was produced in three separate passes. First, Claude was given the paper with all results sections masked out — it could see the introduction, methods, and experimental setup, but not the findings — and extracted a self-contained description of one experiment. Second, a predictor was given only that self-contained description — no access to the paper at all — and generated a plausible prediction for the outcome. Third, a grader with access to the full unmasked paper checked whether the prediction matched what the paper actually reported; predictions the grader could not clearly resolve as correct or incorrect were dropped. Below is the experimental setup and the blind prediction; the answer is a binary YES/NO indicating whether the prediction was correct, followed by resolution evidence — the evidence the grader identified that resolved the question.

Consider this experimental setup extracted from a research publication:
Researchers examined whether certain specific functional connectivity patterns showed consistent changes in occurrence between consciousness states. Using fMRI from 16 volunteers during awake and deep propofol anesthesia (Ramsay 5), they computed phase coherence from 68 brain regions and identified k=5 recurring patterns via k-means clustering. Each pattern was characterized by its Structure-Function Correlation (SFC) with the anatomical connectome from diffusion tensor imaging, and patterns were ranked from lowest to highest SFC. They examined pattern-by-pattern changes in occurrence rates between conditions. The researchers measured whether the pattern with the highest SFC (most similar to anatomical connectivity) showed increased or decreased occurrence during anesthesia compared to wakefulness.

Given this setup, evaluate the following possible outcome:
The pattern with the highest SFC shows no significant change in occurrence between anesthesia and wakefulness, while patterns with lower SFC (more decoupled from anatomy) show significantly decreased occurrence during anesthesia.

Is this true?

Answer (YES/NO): NO